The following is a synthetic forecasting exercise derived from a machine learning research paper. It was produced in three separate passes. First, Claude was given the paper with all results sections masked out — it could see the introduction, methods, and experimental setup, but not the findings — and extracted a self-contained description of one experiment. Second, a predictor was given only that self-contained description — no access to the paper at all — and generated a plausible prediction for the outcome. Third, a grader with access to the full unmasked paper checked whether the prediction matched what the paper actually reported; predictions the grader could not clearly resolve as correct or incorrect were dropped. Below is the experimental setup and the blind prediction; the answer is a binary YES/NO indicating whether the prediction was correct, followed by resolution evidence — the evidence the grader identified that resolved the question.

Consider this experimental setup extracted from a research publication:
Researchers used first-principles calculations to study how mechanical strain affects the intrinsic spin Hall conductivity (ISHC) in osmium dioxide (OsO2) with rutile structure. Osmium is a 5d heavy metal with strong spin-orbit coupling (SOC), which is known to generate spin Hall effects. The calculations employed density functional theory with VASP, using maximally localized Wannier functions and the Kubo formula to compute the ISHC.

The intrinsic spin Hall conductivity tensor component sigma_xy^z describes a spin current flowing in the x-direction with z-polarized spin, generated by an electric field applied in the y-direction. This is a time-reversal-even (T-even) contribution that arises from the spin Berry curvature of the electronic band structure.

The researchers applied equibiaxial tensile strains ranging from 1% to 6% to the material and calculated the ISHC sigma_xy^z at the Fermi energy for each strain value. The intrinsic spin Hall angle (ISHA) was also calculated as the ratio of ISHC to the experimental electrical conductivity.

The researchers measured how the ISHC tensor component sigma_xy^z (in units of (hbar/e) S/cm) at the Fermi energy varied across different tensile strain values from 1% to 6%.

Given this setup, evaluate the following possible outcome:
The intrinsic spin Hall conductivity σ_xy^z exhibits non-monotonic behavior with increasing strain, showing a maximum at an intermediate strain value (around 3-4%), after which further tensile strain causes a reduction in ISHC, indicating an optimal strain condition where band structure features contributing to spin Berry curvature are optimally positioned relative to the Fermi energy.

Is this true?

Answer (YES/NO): NO